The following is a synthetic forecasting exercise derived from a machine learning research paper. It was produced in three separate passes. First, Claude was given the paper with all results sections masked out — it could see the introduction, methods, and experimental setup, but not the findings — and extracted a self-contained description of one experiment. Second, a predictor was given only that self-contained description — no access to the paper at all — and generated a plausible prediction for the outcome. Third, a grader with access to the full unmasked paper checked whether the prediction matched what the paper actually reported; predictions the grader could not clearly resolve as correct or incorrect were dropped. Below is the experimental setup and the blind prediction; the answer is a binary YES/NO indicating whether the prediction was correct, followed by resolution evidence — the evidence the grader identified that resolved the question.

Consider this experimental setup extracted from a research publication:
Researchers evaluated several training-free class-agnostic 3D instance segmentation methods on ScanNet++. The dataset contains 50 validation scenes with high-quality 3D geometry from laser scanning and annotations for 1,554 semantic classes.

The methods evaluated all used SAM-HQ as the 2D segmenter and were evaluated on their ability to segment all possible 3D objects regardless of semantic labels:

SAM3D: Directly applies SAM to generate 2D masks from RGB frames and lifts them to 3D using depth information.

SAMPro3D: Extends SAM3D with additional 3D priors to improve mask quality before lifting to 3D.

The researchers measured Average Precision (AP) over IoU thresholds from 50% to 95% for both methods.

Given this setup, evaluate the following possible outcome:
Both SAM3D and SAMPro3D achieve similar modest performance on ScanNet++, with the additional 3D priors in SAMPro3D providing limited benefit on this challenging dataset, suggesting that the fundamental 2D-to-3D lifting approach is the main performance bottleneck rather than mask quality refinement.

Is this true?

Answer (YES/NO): NO